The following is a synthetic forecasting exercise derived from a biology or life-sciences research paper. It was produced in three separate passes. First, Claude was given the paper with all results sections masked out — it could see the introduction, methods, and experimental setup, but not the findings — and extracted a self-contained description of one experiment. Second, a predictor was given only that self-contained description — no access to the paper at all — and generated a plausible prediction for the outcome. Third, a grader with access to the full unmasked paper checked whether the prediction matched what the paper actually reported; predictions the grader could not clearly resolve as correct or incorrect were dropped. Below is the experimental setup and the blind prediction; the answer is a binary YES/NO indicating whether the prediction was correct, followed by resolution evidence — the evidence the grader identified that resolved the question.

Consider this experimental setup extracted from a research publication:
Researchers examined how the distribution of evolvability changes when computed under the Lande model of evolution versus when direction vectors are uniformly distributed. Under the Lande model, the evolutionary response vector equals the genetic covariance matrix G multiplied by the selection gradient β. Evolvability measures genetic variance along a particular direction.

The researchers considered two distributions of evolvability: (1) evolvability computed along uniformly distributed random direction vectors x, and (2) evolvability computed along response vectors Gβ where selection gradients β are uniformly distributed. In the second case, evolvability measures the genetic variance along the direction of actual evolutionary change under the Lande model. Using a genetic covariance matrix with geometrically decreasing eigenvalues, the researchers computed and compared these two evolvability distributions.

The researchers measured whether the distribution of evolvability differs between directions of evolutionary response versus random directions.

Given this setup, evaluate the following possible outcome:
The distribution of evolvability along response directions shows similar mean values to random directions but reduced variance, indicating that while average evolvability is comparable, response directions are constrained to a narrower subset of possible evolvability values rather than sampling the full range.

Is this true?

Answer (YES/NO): NO